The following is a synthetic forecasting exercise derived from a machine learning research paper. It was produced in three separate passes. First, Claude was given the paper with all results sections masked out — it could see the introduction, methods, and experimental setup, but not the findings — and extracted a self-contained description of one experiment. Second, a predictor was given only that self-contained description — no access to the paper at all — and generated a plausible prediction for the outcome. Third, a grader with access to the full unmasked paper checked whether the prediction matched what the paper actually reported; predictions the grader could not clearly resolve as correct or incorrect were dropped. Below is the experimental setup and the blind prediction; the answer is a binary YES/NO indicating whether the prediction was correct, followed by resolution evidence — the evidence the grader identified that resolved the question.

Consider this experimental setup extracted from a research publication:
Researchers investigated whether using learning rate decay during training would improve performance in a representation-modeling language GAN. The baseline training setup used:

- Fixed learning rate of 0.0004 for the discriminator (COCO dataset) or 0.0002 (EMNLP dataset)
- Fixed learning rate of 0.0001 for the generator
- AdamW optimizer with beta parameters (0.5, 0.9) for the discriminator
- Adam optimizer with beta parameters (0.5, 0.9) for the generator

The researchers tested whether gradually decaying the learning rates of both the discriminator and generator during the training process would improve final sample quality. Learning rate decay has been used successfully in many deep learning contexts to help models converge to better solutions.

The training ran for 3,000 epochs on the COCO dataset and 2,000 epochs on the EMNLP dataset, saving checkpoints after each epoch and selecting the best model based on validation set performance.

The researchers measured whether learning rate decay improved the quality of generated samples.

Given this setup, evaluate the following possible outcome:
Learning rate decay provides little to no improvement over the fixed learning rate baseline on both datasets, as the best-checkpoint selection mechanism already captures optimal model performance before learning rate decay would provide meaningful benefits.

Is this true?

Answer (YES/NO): YES